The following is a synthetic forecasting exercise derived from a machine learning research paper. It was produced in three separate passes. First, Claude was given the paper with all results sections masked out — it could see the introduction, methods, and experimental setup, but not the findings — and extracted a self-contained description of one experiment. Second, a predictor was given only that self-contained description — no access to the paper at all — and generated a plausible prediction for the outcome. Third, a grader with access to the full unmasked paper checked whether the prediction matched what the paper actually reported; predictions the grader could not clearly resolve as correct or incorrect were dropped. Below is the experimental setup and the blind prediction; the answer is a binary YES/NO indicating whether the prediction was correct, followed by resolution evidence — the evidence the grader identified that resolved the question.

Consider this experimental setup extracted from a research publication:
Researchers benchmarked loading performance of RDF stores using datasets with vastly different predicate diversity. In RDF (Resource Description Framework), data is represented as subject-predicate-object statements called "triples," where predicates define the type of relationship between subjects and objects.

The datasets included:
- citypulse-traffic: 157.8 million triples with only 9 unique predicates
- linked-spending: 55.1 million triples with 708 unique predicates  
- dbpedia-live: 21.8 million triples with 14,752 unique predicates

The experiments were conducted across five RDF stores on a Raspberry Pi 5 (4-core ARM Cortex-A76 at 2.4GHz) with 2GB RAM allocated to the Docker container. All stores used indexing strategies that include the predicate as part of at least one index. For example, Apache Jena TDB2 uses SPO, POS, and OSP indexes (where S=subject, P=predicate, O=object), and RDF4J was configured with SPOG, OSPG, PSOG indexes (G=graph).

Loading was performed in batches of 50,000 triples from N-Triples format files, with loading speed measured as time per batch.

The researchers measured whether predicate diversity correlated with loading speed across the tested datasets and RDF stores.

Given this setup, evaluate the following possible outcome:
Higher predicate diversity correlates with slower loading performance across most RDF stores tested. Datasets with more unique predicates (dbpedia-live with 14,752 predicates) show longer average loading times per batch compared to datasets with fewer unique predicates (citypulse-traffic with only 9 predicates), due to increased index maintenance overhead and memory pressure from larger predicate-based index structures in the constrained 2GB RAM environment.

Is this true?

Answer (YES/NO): NO